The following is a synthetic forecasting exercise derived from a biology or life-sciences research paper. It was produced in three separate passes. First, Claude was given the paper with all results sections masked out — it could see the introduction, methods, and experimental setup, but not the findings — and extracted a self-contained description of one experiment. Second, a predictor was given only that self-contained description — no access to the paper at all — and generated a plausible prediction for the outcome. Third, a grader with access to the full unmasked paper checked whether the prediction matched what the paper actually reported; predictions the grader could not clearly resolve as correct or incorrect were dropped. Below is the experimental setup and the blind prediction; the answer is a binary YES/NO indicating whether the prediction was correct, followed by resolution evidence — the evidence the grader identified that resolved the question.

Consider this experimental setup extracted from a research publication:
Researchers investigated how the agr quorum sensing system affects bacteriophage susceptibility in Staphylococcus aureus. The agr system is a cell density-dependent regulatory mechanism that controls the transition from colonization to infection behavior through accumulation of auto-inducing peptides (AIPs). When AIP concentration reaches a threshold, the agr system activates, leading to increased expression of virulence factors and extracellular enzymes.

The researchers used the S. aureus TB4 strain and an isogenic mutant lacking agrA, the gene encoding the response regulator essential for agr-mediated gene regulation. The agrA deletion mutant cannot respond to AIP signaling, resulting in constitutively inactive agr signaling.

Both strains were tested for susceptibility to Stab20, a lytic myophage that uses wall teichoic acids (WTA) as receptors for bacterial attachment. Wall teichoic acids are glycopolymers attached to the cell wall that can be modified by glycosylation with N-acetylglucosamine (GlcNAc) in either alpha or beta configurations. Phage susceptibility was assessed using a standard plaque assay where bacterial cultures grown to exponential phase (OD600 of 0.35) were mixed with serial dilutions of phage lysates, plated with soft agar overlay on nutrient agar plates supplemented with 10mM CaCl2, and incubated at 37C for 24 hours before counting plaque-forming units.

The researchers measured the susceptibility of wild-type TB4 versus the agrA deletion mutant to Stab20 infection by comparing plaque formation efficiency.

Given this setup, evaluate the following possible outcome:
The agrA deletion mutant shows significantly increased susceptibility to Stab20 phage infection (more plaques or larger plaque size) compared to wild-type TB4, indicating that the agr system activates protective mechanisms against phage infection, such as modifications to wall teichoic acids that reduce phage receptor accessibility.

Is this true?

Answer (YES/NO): NO